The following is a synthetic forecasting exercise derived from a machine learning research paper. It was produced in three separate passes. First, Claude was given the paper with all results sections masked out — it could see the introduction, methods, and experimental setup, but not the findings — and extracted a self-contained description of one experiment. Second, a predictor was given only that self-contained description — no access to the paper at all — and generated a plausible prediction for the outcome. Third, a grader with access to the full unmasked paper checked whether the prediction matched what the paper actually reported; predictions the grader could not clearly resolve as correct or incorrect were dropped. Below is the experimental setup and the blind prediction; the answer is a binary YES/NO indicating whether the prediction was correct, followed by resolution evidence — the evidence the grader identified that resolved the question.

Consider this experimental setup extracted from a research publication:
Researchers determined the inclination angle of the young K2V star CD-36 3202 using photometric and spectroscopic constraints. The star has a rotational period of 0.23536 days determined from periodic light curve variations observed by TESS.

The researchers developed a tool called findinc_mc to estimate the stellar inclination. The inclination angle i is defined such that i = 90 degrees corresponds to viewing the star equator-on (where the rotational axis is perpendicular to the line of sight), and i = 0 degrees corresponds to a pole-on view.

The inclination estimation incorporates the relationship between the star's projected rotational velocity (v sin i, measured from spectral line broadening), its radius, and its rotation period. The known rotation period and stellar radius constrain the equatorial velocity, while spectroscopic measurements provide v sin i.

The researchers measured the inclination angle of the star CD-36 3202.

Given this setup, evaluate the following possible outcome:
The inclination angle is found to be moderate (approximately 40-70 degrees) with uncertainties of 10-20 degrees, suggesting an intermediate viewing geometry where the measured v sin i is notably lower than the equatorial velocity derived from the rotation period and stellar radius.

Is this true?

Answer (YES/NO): NO